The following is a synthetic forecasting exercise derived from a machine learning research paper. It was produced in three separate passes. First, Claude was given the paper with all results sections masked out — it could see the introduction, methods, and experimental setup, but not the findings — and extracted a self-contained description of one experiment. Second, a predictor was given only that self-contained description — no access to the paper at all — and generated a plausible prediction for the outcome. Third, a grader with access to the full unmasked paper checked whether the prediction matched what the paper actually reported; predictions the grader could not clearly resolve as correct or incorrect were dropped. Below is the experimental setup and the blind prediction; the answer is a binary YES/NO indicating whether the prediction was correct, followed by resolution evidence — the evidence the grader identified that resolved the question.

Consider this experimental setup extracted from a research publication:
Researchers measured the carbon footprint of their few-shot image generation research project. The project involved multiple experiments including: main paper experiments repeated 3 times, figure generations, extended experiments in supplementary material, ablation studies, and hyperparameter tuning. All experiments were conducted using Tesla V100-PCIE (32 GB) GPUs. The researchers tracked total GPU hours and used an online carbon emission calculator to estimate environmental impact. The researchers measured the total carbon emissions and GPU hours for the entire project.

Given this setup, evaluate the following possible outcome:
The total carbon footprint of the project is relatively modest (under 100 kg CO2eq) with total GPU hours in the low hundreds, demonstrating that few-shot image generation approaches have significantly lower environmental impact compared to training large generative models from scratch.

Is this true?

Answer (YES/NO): NO